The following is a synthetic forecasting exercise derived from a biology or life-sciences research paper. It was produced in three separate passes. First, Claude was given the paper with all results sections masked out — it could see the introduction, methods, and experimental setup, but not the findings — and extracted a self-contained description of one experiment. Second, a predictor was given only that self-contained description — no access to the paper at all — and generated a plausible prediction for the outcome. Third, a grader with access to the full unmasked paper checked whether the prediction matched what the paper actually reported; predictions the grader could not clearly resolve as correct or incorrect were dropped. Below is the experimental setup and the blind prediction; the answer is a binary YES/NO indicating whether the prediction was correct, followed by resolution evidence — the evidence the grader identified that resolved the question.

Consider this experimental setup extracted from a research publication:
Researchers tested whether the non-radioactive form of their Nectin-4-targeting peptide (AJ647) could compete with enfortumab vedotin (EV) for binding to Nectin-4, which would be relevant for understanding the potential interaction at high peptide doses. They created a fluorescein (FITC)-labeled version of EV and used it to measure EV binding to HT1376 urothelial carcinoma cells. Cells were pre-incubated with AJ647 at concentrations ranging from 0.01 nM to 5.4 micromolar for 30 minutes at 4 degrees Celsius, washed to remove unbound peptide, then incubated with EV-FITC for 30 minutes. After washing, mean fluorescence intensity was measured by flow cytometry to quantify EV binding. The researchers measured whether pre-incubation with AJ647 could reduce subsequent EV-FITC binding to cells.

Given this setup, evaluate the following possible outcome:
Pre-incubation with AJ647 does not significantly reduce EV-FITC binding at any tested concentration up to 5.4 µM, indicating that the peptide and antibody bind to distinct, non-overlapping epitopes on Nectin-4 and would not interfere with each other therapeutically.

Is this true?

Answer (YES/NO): NO